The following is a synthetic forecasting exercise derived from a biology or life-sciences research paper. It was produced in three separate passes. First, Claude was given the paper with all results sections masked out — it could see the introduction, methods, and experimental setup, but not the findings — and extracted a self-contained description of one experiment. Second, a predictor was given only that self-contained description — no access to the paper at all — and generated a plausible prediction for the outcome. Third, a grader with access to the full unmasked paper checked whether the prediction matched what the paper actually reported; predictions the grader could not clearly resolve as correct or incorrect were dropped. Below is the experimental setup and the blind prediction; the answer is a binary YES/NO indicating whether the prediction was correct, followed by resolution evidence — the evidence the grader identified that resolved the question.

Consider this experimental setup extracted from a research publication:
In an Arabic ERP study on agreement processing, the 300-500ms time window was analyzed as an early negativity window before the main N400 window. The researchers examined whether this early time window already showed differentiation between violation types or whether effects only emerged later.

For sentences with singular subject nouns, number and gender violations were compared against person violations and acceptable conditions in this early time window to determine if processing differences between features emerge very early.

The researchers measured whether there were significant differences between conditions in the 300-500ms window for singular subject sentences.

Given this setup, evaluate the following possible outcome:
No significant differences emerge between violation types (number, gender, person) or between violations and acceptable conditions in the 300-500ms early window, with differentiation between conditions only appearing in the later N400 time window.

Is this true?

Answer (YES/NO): NO